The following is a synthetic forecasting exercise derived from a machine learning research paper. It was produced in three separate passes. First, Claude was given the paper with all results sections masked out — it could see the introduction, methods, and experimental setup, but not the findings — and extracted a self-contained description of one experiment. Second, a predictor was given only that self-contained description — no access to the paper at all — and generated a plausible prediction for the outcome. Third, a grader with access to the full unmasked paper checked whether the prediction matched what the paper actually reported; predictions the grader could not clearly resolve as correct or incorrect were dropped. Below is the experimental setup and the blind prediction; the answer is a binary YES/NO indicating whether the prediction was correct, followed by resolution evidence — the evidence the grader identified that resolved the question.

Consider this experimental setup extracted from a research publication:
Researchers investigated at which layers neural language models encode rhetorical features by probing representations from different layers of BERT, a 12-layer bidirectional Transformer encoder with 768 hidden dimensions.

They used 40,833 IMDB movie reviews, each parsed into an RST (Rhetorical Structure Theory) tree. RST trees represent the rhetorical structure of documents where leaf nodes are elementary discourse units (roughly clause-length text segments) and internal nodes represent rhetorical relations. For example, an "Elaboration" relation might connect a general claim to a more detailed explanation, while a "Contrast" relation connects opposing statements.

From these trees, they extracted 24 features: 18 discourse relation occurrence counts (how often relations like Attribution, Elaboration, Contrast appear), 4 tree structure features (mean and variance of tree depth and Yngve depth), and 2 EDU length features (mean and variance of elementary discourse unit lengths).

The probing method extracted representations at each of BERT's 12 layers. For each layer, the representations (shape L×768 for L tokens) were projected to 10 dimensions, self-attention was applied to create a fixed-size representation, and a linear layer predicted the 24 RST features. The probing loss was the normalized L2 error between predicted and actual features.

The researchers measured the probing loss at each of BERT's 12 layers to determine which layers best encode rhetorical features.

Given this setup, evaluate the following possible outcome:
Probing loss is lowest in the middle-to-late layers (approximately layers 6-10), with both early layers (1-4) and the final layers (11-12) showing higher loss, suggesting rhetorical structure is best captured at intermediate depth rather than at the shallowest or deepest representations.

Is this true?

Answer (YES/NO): NO